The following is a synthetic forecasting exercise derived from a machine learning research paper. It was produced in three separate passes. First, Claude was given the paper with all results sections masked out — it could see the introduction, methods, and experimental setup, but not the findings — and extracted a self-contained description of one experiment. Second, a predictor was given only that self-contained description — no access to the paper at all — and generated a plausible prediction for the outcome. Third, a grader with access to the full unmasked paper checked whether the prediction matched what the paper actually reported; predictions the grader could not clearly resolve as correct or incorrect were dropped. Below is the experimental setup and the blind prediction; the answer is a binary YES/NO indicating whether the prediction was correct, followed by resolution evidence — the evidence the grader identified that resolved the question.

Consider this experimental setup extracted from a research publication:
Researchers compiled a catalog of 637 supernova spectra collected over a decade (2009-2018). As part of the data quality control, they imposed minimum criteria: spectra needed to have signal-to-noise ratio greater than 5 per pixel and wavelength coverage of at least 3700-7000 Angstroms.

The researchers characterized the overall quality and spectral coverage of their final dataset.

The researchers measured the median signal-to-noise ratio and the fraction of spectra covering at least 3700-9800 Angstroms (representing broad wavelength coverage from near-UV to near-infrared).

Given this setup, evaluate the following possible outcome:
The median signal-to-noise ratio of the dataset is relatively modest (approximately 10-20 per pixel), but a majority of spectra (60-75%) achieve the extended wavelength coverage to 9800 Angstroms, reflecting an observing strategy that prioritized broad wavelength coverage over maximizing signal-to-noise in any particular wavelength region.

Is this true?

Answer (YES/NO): NO